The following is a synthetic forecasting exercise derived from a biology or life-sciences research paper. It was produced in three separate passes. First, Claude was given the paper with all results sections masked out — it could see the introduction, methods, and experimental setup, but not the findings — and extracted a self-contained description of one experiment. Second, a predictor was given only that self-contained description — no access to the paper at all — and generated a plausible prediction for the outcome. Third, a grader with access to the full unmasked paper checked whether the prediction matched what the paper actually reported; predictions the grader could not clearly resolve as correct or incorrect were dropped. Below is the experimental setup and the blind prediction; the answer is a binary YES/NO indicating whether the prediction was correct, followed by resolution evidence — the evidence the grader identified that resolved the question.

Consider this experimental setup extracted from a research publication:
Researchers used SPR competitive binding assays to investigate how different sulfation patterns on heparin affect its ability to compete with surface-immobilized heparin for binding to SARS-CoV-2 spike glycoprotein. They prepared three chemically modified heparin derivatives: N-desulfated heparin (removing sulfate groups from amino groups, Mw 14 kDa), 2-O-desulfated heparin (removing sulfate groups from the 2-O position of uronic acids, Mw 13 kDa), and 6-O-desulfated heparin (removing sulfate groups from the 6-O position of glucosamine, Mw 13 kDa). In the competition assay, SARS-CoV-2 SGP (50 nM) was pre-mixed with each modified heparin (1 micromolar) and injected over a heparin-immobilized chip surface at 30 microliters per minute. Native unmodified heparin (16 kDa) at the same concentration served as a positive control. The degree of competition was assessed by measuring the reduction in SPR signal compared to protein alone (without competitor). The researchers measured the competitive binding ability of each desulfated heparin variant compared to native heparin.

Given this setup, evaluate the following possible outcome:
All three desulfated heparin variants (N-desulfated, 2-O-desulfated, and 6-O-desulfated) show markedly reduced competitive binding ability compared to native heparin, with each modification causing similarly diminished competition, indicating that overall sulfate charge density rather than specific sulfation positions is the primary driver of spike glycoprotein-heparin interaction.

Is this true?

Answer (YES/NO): NO